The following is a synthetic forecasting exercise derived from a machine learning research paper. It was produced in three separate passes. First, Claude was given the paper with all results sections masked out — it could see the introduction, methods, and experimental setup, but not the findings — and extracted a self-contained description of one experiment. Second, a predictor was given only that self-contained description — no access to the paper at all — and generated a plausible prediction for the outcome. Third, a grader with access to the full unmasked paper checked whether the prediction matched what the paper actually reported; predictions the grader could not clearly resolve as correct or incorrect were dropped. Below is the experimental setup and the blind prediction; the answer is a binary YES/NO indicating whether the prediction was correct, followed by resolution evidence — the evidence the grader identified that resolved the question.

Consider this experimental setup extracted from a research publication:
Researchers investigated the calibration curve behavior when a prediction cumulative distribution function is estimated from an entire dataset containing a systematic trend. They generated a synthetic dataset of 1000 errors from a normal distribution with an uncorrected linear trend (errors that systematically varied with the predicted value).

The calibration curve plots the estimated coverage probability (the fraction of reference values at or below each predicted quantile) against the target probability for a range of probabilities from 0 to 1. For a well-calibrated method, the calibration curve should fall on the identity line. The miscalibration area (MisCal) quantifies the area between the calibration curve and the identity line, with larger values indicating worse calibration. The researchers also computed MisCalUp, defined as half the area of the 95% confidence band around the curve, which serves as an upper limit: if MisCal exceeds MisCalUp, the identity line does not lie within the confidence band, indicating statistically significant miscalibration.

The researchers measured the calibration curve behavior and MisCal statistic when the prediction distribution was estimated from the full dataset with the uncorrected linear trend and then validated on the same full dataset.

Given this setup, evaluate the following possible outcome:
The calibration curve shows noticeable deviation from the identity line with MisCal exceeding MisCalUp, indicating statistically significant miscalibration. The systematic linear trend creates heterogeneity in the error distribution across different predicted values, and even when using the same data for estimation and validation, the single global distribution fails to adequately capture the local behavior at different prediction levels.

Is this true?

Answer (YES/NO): NO